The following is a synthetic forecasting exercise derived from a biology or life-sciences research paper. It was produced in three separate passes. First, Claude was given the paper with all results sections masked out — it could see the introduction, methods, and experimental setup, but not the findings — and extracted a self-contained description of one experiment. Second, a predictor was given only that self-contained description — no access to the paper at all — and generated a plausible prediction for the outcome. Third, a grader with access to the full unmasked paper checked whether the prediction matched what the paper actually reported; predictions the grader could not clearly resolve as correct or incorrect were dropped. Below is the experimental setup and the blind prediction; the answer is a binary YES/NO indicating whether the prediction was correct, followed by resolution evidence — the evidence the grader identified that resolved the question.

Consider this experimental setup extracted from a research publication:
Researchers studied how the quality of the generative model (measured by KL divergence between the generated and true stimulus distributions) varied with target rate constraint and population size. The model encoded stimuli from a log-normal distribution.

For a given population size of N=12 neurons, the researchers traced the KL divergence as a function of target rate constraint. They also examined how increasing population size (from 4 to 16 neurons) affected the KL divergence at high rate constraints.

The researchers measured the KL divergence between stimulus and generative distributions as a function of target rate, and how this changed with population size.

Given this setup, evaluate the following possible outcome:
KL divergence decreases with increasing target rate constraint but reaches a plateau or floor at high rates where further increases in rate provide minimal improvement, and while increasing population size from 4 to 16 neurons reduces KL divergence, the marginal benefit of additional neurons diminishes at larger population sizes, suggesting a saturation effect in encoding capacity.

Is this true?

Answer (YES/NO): NO